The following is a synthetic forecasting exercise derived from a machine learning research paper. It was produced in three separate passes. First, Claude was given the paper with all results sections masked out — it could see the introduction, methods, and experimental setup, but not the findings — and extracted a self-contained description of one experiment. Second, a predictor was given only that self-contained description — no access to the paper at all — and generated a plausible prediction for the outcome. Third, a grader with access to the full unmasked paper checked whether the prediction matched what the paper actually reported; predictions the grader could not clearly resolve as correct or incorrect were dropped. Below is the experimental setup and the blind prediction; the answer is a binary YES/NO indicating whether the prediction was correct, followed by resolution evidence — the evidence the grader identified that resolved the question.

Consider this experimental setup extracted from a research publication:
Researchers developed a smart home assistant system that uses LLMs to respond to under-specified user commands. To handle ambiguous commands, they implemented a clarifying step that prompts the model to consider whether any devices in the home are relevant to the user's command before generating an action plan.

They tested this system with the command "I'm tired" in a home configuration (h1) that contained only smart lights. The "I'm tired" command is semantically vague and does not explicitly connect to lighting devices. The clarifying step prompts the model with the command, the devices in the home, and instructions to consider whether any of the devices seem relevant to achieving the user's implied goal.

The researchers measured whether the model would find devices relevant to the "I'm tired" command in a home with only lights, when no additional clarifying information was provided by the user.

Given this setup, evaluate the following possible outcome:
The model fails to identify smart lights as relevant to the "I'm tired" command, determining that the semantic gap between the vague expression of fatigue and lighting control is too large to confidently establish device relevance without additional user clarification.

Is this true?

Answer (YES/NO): YES